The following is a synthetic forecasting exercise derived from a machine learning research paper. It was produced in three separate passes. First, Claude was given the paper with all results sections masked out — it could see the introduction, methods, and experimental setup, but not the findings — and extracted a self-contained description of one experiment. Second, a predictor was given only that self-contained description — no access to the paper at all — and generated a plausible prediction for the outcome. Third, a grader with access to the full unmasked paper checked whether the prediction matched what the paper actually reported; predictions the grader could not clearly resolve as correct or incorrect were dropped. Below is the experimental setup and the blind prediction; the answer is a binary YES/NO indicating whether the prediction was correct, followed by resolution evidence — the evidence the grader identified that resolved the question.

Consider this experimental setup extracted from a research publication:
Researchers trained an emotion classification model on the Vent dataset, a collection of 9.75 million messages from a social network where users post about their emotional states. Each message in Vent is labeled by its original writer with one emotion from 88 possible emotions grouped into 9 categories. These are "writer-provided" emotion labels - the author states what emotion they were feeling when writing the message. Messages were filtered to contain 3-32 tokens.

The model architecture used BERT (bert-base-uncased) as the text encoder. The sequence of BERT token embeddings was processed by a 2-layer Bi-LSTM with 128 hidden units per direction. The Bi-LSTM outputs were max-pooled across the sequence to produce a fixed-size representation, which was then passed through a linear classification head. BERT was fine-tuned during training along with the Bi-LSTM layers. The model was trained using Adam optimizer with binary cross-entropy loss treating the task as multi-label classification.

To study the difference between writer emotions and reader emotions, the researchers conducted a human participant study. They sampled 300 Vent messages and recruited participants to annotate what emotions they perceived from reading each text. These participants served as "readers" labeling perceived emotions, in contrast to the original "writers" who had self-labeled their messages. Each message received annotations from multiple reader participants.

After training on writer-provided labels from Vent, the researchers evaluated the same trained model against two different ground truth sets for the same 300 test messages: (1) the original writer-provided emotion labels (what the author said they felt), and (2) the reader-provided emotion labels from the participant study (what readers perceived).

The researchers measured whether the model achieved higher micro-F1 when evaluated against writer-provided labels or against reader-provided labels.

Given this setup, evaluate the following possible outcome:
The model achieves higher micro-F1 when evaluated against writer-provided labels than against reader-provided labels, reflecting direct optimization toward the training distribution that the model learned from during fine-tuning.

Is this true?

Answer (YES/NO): NO